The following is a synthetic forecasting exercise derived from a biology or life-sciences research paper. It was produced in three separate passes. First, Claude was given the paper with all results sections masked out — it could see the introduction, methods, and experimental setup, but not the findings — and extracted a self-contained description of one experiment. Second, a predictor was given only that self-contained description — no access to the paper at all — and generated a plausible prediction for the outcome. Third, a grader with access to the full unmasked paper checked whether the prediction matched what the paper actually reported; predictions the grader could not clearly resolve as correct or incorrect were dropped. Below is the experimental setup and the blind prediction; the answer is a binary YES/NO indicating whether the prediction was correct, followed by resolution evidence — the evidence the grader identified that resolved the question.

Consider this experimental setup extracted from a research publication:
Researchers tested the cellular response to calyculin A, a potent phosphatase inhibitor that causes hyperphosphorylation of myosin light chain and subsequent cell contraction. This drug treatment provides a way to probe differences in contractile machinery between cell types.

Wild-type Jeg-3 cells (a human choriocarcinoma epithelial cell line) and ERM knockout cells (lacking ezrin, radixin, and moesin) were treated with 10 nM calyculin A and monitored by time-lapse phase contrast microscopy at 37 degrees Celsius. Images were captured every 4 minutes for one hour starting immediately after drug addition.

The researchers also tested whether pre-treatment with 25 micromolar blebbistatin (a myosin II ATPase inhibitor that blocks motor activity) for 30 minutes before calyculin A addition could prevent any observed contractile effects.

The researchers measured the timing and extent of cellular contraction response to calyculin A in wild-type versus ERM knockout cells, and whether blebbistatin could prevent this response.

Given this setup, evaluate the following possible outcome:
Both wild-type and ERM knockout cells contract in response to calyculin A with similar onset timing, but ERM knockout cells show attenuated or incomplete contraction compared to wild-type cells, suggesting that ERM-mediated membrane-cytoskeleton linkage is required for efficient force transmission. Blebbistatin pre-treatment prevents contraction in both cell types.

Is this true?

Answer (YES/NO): NO